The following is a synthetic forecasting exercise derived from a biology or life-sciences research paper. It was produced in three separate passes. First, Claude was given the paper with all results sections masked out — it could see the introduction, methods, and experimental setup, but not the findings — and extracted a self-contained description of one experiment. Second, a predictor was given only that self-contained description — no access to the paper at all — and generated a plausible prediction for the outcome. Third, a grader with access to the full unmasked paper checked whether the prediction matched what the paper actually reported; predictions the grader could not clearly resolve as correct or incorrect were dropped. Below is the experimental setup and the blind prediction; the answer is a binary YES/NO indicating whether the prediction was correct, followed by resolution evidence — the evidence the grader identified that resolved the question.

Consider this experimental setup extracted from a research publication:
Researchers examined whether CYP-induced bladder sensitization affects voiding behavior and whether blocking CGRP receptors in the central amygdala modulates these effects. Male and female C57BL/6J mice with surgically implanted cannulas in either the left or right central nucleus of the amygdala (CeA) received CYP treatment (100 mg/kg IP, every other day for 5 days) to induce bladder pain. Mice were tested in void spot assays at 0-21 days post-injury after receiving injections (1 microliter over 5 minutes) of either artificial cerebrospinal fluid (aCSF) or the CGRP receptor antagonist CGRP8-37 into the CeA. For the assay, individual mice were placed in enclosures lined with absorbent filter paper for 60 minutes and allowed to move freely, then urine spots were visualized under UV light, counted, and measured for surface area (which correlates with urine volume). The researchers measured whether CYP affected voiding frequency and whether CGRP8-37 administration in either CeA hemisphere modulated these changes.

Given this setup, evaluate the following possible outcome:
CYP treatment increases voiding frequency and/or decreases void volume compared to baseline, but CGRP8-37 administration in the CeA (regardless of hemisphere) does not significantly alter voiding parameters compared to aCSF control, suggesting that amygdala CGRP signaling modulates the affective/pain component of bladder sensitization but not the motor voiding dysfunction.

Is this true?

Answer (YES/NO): NO